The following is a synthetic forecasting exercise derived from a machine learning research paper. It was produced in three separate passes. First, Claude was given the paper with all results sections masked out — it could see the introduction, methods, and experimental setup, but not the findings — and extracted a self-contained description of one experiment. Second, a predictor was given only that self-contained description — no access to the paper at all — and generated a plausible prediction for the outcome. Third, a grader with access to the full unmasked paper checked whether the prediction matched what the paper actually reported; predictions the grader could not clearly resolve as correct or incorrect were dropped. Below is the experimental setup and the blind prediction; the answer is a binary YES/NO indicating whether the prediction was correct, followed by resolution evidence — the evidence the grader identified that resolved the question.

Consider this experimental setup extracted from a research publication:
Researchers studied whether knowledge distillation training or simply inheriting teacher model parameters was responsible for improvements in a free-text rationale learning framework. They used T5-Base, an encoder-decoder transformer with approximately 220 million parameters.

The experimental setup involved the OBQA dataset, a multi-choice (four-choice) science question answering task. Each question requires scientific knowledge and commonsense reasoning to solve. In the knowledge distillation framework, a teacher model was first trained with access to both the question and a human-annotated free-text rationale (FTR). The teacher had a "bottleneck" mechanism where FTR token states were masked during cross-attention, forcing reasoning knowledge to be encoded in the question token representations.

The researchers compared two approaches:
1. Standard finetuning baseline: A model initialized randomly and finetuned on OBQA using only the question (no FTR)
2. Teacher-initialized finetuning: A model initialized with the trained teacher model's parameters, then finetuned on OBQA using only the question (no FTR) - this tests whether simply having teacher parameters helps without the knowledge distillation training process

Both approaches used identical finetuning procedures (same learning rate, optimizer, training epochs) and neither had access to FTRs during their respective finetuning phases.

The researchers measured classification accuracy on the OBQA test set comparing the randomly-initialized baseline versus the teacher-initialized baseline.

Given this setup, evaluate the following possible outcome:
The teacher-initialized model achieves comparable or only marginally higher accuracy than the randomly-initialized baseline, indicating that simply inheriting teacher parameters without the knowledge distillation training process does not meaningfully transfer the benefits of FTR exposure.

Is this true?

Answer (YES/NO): YES